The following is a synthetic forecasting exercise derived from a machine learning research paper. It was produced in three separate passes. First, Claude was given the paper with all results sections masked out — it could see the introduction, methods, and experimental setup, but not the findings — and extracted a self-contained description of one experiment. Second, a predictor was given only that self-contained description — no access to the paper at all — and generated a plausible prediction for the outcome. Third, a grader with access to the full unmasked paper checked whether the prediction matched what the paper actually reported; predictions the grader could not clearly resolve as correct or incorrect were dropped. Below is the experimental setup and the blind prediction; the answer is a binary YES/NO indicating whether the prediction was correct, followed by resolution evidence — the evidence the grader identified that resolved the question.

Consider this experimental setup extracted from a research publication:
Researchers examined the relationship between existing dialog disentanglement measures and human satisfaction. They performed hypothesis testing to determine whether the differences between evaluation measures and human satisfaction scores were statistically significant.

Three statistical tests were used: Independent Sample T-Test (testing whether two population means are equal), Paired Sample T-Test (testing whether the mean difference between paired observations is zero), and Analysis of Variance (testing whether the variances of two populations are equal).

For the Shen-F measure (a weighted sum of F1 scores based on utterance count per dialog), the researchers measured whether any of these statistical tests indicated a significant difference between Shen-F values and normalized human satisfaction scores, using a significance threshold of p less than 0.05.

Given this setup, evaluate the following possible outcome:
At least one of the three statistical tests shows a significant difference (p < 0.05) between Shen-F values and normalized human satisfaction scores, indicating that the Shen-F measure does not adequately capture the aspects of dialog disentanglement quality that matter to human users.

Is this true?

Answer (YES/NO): YES